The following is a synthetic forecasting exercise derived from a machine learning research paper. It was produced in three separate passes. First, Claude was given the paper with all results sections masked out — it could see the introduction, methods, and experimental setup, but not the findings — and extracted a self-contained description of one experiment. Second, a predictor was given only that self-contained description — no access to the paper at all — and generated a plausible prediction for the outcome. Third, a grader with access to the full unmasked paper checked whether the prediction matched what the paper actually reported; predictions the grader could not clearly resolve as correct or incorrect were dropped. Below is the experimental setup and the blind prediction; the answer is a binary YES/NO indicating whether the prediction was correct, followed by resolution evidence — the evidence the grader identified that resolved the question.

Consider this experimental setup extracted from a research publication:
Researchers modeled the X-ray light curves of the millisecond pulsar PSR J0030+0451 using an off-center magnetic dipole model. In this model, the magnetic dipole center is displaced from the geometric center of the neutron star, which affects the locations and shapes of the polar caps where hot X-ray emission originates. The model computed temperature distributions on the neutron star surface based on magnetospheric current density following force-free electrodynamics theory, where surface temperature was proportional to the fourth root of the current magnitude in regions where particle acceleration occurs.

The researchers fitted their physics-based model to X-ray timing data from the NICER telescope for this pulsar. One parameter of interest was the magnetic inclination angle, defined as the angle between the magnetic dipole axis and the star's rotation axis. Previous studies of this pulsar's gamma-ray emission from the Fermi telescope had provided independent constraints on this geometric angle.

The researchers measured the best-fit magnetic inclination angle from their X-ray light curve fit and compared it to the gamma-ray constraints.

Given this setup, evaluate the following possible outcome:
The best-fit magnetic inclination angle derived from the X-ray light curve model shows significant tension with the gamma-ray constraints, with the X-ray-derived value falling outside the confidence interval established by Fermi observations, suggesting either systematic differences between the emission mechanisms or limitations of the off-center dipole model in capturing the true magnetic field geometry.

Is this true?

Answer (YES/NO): NO